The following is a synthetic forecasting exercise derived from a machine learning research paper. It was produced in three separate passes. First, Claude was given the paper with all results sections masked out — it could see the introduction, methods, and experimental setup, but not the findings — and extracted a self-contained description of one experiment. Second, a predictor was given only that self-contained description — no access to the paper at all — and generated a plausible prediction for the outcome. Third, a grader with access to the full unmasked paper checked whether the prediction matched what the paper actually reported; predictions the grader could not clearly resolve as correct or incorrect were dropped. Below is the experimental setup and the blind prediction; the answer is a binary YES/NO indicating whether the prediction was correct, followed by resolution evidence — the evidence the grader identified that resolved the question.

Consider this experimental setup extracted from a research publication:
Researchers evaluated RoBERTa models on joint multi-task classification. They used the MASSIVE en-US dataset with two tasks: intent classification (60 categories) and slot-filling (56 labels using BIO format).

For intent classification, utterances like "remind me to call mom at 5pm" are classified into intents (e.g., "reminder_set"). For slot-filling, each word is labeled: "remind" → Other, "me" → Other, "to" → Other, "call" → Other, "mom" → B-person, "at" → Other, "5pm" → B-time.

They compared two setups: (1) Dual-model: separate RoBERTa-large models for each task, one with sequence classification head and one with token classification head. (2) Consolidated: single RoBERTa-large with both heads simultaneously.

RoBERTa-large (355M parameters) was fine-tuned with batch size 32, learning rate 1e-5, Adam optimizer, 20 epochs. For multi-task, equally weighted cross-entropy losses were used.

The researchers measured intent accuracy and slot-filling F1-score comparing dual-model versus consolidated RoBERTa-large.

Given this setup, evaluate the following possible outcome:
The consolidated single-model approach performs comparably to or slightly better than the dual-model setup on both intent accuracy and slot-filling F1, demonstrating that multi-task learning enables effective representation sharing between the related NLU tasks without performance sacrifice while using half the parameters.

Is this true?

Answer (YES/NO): YES